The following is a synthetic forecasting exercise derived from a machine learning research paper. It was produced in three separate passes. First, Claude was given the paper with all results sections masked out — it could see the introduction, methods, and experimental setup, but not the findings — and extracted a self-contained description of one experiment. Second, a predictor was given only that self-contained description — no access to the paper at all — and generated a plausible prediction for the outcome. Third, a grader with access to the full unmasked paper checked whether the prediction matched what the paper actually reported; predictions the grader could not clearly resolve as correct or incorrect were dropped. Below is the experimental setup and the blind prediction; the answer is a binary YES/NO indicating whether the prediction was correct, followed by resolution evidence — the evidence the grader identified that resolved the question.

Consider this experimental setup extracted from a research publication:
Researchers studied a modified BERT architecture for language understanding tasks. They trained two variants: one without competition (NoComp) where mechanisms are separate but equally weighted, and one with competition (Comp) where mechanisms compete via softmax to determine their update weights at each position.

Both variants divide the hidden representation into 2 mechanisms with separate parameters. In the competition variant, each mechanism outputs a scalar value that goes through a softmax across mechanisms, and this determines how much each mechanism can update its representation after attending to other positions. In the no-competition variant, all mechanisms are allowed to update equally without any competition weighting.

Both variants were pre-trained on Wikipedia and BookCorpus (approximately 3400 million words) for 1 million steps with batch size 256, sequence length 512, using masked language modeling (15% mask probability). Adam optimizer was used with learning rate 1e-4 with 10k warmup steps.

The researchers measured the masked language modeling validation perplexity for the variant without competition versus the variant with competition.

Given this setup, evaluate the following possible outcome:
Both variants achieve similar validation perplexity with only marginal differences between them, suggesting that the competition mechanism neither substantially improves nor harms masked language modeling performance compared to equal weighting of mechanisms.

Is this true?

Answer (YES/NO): YES